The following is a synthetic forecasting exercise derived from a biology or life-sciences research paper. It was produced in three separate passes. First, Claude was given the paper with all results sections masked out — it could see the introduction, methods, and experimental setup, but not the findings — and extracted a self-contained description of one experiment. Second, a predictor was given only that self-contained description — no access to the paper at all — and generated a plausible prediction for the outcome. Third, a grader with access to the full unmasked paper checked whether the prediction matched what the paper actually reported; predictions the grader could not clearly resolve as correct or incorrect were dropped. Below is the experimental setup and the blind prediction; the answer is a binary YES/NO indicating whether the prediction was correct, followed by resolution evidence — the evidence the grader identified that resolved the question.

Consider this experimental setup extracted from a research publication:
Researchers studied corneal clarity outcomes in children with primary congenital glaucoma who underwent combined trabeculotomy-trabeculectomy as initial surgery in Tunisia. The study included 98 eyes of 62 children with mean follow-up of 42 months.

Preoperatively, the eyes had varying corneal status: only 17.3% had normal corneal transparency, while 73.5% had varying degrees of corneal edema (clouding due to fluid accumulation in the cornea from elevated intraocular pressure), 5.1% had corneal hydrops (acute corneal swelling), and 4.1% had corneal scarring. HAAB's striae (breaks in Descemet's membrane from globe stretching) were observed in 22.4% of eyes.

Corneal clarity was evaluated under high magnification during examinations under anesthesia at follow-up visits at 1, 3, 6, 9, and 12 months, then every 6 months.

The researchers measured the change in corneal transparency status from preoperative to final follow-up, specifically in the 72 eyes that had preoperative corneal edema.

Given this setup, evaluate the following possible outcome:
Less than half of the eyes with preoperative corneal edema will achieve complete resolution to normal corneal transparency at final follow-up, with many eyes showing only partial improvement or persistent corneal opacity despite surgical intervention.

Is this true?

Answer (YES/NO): NO